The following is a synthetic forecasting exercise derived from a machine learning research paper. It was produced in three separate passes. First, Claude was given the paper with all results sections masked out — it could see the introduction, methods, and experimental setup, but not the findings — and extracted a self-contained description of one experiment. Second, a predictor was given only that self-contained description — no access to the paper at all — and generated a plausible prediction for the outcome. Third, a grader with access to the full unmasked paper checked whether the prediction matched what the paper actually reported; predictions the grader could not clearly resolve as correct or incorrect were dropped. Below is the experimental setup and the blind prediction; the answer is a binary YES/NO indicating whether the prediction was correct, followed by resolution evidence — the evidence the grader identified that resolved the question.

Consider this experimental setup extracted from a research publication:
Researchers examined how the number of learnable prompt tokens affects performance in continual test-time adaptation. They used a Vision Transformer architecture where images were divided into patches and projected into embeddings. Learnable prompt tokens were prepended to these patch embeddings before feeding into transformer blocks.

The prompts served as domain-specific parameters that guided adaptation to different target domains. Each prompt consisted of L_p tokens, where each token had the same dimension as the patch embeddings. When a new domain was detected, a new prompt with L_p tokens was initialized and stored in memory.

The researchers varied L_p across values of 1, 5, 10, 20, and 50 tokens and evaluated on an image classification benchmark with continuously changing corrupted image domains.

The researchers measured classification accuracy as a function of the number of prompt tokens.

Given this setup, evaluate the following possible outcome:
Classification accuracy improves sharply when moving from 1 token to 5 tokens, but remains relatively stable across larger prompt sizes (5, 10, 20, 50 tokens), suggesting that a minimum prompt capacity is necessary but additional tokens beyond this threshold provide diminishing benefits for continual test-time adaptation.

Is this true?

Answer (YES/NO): NO